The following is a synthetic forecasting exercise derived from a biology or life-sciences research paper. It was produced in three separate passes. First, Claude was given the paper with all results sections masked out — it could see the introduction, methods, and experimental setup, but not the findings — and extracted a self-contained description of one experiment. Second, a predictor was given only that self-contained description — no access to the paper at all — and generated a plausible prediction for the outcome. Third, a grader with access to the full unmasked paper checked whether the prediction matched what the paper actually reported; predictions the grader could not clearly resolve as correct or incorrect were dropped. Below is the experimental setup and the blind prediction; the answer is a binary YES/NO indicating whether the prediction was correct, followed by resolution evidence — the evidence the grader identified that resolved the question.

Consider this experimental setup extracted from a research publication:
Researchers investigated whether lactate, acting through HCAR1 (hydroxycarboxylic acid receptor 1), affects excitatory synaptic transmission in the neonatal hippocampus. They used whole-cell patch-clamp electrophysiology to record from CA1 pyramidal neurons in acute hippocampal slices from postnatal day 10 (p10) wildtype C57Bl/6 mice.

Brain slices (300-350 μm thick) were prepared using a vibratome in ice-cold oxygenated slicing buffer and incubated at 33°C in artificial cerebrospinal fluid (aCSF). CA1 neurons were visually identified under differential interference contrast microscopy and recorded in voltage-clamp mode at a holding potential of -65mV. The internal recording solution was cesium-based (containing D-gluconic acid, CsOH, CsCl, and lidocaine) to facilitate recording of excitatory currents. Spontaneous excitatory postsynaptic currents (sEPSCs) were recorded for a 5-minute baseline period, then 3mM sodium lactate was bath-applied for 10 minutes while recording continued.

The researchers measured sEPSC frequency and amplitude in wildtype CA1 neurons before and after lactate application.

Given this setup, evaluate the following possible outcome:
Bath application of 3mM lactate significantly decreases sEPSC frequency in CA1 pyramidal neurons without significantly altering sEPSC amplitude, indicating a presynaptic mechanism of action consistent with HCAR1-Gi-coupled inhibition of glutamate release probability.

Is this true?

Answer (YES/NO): NO